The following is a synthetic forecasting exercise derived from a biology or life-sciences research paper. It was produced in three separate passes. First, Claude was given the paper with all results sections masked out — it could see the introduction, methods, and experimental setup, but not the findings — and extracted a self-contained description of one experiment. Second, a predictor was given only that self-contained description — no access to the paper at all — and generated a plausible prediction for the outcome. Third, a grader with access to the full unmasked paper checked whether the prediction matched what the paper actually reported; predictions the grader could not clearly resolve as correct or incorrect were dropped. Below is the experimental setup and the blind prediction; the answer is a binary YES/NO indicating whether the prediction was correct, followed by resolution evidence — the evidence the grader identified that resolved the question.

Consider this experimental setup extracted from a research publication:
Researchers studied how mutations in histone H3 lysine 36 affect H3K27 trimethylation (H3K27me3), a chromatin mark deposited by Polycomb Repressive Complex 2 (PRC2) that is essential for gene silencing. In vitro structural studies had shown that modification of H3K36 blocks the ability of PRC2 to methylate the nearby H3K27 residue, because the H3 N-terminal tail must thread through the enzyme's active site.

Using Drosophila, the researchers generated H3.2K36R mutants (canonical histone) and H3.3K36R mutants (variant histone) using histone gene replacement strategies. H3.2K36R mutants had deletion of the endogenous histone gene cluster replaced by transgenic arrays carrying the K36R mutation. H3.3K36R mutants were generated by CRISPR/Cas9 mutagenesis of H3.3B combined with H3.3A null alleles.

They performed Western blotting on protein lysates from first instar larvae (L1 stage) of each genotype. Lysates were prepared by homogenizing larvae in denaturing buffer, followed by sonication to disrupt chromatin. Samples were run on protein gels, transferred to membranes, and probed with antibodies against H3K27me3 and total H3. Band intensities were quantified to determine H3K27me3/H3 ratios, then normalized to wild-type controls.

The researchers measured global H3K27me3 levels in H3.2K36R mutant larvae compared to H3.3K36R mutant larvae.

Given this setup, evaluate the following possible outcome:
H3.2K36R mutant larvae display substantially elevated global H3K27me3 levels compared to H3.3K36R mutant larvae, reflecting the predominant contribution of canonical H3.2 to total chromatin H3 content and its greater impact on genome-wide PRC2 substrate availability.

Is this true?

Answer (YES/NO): NO